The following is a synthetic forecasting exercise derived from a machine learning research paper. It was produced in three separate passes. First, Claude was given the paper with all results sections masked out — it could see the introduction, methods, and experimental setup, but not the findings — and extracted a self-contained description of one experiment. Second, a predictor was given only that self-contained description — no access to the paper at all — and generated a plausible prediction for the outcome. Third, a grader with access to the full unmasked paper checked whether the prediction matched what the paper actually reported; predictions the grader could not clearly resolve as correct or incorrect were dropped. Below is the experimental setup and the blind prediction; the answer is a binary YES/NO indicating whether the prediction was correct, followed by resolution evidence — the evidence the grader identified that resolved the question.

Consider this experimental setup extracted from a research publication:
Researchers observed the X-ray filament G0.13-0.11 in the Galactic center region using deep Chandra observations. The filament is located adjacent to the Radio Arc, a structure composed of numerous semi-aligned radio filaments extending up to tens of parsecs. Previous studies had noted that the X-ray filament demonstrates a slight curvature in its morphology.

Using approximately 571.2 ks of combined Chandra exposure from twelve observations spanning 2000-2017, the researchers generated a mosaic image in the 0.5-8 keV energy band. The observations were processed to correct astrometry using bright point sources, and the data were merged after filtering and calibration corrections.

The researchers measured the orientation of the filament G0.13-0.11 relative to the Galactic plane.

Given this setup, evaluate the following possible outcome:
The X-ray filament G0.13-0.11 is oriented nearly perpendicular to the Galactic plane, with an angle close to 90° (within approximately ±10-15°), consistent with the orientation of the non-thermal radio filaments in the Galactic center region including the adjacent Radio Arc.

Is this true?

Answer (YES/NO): YES